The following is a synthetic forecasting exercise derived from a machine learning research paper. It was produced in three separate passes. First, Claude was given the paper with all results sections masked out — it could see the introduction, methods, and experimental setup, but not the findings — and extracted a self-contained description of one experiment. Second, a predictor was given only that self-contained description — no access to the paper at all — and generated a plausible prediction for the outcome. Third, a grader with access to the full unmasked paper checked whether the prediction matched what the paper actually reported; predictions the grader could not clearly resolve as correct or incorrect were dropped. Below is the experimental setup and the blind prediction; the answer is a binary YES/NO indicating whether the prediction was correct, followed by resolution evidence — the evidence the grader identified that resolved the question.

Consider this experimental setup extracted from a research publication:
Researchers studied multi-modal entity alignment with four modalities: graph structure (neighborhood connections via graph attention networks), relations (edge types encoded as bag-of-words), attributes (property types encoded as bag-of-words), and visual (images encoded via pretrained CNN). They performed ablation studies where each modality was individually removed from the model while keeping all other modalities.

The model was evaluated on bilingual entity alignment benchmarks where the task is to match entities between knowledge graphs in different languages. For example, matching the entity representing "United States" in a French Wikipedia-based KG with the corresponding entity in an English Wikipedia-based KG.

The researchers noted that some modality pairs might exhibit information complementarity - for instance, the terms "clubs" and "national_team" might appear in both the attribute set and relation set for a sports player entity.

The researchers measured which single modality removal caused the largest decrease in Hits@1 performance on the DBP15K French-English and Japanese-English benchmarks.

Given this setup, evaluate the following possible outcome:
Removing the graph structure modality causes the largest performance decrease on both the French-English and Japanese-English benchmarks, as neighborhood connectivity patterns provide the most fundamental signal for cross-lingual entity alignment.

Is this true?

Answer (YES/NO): NO